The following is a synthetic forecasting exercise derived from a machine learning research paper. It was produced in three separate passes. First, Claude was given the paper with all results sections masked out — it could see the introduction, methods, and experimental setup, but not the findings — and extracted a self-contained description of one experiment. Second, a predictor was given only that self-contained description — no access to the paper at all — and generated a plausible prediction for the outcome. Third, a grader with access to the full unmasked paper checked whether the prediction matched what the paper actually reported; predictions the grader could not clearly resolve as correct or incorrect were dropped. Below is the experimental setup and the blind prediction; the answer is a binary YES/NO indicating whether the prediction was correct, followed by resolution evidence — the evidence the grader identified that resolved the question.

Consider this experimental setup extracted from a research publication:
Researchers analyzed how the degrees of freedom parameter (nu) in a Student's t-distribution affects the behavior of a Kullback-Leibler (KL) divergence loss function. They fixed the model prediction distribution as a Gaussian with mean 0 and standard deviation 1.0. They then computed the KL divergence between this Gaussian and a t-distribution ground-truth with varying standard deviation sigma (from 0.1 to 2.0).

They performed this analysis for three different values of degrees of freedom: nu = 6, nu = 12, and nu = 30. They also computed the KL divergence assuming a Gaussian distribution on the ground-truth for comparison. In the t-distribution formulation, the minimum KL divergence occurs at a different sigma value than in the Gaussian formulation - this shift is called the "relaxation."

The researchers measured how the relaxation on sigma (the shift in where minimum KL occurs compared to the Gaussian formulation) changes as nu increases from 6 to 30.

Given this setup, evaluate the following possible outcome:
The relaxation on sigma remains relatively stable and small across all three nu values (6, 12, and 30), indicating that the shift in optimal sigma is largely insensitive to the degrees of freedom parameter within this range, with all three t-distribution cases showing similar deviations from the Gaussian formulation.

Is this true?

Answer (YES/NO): NO